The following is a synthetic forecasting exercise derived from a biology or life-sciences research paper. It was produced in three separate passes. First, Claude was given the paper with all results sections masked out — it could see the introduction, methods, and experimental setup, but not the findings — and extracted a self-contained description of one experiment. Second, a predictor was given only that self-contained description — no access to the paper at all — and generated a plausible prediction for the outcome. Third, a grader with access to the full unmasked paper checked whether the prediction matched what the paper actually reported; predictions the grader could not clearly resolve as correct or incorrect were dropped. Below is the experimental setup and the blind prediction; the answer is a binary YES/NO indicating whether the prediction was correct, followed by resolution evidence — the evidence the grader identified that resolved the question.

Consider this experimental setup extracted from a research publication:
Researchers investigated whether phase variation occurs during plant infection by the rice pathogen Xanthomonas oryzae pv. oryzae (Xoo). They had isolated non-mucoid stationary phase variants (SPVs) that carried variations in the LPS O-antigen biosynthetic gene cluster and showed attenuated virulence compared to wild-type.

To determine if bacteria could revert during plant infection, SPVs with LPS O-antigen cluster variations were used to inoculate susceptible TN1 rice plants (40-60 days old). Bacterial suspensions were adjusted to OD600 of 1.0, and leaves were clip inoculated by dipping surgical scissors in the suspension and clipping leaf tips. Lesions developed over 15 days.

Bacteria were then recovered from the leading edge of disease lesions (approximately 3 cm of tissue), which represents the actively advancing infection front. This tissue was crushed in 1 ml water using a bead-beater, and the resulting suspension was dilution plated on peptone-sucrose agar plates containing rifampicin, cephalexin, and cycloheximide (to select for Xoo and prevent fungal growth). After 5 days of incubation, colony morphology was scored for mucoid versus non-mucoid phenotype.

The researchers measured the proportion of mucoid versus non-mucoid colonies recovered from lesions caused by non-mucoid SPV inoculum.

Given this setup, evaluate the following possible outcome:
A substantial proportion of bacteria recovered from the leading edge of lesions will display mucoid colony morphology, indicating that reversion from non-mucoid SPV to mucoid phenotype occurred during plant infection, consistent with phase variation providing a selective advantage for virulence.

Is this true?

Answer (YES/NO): YES